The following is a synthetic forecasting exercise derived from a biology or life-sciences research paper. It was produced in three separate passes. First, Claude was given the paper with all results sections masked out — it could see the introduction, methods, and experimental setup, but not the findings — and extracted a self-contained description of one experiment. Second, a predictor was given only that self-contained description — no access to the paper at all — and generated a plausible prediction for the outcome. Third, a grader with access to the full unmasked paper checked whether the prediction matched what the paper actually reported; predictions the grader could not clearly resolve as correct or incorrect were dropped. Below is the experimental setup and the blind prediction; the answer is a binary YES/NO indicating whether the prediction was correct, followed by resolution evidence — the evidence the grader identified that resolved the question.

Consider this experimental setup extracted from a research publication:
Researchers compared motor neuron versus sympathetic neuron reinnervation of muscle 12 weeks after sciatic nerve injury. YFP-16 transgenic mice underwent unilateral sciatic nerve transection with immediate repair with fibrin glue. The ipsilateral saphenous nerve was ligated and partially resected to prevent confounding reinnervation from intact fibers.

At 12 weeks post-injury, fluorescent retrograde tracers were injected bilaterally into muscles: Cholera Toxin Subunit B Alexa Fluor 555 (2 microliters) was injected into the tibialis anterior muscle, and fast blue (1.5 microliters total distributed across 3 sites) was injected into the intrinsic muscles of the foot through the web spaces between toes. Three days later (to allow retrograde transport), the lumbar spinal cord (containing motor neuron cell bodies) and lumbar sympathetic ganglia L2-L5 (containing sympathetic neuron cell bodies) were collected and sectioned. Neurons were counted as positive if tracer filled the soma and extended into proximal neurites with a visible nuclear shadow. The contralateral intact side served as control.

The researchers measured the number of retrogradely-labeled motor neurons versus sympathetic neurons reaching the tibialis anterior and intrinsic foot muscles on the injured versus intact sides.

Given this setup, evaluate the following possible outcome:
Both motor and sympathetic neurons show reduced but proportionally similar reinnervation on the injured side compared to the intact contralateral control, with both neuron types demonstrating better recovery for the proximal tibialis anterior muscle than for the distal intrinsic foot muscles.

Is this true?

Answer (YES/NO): NO